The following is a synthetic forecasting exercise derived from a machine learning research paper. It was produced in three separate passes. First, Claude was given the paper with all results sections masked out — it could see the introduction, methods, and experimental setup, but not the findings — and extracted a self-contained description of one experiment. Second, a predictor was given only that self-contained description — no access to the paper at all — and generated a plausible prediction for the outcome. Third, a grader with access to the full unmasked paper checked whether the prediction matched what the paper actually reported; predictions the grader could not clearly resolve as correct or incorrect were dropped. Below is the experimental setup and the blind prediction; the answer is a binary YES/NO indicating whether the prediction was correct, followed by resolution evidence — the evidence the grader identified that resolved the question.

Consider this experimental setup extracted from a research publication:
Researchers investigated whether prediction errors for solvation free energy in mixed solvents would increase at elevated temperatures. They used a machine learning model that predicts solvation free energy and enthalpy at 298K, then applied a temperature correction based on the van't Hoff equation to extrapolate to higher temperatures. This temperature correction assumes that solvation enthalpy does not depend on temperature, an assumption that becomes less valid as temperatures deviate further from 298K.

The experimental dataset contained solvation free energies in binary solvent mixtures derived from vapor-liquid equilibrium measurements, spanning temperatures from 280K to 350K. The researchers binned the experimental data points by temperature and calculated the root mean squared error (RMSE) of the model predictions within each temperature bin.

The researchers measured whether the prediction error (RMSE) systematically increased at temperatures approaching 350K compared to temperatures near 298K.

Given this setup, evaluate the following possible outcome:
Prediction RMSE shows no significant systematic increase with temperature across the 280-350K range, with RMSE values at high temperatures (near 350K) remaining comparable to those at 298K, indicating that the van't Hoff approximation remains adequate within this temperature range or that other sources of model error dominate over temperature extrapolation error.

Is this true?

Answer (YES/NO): YES